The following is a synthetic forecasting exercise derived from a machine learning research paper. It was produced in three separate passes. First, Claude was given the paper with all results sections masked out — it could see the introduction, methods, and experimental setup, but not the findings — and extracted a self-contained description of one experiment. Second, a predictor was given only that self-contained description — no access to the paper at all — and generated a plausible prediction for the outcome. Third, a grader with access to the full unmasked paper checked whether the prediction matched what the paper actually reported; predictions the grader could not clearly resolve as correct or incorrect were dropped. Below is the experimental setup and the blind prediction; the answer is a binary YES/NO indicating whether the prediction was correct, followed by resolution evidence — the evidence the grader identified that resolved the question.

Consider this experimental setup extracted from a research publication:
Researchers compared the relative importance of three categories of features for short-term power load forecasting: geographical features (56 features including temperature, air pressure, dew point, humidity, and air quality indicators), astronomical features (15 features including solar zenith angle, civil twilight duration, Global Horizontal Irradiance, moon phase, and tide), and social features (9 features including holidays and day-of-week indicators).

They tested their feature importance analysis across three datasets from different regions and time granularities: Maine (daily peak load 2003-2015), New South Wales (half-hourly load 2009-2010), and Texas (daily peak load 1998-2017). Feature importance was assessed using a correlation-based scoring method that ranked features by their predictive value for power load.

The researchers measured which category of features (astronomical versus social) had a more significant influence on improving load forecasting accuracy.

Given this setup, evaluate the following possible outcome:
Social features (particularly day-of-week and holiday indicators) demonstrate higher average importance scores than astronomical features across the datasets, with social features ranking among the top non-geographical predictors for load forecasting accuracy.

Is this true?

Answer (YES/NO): NO